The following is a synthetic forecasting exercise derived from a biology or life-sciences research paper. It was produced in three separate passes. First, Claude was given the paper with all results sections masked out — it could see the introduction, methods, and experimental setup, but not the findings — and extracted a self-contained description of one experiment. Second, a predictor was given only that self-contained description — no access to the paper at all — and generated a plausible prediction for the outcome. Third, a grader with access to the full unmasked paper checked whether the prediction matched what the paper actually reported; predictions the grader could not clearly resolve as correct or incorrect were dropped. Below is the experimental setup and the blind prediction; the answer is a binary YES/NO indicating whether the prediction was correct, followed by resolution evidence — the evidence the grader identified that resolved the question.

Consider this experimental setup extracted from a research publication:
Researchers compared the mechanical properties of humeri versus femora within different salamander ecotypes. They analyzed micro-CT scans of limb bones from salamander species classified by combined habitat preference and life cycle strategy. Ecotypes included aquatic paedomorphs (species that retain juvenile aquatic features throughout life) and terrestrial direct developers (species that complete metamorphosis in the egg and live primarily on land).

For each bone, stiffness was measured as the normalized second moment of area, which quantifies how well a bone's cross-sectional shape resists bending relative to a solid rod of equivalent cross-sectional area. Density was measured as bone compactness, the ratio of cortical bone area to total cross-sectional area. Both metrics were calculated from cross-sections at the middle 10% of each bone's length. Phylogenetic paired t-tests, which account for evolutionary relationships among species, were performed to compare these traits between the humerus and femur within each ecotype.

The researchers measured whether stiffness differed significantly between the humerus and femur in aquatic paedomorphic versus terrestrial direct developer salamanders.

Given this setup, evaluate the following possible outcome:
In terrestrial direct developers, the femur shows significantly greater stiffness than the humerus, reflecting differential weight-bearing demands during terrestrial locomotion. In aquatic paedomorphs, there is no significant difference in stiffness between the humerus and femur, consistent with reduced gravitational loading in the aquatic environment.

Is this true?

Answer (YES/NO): NO